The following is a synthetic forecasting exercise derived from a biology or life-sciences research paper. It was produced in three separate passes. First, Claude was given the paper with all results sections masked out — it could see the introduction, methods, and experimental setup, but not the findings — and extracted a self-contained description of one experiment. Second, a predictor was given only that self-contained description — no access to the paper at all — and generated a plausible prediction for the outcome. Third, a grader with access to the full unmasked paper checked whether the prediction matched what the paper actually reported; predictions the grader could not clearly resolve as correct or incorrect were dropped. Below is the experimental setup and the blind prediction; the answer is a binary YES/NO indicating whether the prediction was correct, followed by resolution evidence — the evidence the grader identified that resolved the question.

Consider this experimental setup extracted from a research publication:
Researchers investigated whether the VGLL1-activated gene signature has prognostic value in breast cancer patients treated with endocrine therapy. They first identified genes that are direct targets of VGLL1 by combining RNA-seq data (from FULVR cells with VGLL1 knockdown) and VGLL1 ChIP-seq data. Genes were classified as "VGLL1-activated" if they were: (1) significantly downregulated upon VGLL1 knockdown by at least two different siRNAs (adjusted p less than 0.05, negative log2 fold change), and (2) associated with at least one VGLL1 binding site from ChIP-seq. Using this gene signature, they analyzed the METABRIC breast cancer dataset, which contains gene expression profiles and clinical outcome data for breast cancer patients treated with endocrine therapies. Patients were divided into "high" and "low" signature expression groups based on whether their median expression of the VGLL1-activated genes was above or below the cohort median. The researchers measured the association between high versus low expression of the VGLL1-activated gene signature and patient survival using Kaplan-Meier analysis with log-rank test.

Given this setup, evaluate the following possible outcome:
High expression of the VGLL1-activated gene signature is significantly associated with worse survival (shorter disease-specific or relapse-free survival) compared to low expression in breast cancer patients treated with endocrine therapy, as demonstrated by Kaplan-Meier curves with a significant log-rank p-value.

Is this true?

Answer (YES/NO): YES